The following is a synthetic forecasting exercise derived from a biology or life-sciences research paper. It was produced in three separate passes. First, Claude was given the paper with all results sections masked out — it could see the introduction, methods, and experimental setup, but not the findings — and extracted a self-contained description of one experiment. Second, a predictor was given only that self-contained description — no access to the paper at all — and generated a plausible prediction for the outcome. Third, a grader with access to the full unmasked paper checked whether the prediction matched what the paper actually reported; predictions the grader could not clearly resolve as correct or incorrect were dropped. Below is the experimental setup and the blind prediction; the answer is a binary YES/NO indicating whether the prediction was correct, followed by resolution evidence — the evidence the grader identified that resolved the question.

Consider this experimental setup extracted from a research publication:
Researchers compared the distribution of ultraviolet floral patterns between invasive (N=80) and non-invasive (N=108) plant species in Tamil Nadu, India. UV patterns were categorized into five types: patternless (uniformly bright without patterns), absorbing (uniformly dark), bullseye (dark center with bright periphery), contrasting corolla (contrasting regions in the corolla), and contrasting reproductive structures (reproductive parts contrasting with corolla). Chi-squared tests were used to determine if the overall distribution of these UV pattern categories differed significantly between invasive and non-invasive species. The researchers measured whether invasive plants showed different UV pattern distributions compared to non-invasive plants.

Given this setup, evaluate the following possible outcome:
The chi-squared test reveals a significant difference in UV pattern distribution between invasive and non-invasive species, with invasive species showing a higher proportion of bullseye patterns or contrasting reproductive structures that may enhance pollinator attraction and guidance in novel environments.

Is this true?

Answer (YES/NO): NO